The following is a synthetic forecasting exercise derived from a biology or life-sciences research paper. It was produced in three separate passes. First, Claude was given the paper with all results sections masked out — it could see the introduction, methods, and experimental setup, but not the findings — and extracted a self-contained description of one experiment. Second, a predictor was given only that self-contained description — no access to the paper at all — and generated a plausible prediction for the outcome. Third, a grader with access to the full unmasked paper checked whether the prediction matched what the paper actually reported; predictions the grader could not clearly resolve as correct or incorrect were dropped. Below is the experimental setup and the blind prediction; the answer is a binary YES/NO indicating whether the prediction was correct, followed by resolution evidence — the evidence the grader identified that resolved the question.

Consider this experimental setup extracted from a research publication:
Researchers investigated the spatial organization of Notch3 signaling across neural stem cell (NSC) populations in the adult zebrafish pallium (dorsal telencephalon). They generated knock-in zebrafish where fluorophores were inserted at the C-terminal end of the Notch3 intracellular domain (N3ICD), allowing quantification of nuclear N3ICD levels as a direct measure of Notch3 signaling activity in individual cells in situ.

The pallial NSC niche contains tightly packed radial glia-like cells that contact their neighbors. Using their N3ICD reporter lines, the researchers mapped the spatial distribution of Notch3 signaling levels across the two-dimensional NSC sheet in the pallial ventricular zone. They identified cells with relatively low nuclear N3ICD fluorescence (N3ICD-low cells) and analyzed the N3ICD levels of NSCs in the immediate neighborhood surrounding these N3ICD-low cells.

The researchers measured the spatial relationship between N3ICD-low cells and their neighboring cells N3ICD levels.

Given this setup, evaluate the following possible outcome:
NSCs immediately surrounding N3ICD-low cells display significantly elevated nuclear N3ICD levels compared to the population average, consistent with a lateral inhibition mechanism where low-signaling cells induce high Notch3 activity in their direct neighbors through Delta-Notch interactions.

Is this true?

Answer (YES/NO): YES